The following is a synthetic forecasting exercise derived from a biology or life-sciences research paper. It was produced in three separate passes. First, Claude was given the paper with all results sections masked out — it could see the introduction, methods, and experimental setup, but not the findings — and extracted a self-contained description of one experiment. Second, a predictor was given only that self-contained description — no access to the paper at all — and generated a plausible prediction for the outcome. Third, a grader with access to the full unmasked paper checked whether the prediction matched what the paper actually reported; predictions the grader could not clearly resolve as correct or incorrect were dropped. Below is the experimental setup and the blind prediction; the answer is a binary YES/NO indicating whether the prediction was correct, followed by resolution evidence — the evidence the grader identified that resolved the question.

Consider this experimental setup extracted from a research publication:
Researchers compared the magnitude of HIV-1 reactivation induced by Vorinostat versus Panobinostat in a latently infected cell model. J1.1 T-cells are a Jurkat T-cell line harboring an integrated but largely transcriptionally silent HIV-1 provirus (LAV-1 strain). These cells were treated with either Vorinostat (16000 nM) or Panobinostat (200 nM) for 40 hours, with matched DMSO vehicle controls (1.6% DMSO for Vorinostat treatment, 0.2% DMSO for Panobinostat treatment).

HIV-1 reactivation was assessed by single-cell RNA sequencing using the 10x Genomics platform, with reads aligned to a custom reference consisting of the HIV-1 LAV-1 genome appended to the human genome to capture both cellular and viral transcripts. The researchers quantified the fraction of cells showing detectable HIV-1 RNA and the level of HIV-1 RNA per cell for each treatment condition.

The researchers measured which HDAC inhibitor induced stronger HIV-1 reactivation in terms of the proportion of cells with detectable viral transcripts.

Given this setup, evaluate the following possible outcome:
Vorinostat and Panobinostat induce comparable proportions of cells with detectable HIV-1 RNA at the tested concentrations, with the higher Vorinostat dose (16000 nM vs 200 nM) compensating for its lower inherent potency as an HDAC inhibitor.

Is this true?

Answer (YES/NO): YES